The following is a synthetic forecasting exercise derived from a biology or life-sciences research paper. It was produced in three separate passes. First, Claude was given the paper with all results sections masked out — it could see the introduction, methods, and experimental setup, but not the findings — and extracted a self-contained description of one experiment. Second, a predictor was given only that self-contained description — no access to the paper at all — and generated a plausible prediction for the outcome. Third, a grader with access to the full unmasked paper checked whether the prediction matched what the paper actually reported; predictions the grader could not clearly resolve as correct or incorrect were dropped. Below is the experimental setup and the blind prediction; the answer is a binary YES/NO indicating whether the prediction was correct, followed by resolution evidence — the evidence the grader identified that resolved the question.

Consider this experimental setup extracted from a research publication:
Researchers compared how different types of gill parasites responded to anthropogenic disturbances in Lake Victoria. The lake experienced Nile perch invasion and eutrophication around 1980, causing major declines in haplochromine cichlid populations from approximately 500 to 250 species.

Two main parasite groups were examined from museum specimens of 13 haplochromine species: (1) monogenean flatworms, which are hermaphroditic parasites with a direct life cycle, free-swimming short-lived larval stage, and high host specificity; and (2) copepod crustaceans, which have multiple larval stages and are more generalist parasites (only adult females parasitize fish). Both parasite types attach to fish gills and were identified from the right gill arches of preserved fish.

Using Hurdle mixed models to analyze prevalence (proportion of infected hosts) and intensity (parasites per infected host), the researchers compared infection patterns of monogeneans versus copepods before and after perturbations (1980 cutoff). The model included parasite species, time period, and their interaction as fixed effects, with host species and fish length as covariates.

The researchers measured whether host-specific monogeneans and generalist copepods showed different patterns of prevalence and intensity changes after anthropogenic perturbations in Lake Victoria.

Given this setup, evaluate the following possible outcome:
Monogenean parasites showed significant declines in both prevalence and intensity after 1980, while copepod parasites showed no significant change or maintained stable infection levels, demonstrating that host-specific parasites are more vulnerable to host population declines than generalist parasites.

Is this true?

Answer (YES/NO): NO